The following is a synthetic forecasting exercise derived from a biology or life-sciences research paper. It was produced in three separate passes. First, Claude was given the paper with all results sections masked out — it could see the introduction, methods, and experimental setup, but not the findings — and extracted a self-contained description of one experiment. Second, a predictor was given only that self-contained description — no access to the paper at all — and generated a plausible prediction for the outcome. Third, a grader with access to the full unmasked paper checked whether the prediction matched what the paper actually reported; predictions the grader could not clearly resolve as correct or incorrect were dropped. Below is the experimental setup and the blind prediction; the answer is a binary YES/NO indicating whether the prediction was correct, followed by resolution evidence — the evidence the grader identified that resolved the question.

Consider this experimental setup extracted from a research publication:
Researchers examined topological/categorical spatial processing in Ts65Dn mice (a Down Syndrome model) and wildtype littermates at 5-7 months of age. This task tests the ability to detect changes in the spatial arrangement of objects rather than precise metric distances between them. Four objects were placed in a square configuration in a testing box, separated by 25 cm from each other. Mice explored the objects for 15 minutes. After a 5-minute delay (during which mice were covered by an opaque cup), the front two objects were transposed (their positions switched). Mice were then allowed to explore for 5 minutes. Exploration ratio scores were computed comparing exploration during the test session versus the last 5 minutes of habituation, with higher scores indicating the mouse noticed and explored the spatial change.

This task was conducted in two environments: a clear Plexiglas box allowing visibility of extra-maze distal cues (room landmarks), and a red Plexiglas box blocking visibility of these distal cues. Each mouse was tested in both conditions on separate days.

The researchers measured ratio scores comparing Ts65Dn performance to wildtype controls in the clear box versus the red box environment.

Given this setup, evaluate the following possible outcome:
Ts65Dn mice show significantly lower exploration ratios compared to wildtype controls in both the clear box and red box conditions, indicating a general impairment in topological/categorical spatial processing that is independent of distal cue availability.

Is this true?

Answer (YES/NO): NO